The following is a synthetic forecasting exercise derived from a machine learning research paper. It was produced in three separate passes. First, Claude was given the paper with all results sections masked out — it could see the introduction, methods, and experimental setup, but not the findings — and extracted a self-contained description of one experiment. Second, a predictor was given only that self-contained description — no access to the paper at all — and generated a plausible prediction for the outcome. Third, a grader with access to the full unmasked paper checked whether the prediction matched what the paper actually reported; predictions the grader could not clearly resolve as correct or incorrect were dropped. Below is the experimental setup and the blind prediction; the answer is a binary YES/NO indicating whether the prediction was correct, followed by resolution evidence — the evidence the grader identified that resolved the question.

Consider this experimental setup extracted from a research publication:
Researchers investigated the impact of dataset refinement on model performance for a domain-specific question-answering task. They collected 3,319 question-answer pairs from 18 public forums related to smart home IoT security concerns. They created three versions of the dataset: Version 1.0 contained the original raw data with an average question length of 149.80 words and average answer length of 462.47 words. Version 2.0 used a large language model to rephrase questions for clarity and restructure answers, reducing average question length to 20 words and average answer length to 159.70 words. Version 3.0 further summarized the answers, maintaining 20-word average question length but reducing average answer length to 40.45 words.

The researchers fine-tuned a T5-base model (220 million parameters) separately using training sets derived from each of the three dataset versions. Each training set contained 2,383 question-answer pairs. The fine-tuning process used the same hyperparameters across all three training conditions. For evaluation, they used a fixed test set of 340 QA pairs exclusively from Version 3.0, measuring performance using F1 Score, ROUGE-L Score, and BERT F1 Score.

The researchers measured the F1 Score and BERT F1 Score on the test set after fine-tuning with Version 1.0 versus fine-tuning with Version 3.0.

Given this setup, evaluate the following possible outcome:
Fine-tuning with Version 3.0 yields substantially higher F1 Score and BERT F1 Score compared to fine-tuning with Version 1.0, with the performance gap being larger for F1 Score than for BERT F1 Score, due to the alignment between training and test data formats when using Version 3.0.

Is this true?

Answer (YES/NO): NO